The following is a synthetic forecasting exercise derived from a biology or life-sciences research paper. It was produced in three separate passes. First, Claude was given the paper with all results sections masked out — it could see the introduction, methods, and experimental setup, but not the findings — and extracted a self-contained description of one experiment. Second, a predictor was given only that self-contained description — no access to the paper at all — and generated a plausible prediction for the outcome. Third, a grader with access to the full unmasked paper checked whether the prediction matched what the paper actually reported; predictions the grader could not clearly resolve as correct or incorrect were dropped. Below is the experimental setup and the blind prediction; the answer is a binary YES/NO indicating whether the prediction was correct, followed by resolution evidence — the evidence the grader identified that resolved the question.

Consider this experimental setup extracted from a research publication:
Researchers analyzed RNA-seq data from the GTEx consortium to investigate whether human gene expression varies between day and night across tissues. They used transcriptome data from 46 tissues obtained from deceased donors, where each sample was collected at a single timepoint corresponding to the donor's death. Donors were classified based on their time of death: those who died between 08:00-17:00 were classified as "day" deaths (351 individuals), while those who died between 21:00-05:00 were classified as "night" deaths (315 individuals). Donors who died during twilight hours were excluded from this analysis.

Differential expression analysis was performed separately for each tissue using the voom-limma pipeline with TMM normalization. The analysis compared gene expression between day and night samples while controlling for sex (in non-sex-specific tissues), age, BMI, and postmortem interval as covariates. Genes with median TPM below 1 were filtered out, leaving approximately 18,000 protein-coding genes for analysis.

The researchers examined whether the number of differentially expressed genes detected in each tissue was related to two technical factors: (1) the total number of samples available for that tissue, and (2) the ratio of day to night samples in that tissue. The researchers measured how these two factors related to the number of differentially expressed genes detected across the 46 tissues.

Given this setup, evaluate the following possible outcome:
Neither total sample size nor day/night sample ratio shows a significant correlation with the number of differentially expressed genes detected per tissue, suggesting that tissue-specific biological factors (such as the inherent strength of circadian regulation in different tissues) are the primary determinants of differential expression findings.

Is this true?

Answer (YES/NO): NO